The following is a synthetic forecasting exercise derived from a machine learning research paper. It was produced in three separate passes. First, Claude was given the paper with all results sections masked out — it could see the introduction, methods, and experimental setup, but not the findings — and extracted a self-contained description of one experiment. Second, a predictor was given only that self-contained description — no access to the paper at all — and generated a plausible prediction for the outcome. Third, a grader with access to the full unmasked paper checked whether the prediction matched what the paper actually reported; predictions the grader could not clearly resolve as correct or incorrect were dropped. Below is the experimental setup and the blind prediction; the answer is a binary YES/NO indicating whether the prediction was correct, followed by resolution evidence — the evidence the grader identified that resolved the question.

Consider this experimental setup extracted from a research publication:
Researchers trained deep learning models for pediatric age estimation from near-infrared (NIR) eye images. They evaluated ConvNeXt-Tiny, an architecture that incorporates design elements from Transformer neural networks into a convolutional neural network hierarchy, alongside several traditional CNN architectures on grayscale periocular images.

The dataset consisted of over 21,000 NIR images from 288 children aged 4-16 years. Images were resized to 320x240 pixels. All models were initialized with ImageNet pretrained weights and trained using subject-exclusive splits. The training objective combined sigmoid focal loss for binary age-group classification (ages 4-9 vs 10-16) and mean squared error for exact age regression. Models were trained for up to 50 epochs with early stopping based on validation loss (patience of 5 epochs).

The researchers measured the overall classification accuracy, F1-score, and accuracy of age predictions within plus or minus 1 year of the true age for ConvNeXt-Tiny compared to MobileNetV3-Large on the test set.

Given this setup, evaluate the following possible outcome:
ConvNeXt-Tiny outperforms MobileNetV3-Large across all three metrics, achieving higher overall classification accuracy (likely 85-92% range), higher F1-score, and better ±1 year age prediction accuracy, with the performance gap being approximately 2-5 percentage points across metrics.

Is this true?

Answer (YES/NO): NO